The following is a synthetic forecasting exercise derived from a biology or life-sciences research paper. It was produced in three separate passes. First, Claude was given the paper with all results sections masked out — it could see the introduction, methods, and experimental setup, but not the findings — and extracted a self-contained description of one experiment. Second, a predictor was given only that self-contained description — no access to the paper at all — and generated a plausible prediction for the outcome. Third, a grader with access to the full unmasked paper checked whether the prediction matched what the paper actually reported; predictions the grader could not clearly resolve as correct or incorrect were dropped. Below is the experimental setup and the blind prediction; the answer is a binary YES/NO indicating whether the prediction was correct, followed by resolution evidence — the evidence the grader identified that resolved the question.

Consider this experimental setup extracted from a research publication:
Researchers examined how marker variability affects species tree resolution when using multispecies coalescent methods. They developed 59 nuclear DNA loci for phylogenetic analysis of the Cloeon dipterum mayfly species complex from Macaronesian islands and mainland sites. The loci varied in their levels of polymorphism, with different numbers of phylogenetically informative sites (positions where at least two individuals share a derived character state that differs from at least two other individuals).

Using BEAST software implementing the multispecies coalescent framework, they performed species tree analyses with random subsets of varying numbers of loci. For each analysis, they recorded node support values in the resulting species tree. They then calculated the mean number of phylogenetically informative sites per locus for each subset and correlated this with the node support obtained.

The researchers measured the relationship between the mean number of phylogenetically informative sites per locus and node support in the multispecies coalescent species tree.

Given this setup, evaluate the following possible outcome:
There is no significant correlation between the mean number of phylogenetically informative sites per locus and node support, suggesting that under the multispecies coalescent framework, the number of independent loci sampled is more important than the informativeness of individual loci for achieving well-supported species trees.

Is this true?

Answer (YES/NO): NO